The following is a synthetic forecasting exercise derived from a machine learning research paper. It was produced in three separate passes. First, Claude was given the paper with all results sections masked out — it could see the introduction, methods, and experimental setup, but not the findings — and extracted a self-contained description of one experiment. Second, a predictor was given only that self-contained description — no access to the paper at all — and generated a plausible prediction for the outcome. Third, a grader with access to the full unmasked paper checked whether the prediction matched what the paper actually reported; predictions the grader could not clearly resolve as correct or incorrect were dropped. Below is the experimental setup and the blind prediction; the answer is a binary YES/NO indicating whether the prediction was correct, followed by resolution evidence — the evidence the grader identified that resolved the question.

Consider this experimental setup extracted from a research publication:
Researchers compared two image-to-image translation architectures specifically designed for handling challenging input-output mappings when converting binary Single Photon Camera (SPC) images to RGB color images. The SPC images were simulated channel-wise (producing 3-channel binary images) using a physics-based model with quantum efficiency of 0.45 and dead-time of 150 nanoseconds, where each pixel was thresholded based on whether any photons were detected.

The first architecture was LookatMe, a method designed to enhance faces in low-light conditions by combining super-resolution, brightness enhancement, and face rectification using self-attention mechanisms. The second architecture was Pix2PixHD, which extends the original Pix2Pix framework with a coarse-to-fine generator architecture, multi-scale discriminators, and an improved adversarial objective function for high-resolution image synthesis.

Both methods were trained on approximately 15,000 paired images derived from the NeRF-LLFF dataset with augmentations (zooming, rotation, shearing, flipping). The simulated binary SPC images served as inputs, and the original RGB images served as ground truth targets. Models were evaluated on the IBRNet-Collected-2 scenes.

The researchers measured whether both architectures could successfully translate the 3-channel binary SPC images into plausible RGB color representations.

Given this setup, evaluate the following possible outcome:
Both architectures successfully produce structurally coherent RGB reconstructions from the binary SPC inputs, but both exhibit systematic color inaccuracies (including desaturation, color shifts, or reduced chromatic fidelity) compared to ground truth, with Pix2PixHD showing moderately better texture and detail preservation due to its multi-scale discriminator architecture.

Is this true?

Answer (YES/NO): NO